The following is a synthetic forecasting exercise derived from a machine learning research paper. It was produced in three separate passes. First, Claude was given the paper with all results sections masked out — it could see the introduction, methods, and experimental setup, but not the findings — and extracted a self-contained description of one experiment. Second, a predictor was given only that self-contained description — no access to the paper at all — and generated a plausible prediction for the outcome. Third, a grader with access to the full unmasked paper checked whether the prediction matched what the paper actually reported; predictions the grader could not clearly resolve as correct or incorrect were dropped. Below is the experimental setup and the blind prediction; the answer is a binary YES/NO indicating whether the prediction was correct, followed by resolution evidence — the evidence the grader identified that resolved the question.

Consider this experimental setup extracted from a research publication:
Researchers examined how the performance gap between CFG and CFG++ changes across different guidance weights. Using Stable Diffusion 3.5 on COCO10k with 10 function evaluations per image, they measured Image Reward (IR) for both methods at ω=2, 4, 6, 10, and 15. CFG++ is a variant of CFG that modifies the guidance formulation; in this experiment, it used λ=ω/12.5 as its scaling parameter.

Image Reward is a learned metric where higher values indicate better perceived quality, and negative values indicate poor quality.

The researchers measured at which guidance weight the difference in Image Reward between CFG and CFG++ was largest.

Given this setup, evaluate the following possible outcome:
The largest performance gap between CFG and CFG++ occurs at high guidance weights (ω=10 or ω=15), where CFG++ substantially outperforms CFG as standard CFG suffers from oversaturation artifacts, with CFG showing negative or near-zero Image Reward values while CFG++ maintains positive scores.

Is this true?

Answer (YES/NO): NO